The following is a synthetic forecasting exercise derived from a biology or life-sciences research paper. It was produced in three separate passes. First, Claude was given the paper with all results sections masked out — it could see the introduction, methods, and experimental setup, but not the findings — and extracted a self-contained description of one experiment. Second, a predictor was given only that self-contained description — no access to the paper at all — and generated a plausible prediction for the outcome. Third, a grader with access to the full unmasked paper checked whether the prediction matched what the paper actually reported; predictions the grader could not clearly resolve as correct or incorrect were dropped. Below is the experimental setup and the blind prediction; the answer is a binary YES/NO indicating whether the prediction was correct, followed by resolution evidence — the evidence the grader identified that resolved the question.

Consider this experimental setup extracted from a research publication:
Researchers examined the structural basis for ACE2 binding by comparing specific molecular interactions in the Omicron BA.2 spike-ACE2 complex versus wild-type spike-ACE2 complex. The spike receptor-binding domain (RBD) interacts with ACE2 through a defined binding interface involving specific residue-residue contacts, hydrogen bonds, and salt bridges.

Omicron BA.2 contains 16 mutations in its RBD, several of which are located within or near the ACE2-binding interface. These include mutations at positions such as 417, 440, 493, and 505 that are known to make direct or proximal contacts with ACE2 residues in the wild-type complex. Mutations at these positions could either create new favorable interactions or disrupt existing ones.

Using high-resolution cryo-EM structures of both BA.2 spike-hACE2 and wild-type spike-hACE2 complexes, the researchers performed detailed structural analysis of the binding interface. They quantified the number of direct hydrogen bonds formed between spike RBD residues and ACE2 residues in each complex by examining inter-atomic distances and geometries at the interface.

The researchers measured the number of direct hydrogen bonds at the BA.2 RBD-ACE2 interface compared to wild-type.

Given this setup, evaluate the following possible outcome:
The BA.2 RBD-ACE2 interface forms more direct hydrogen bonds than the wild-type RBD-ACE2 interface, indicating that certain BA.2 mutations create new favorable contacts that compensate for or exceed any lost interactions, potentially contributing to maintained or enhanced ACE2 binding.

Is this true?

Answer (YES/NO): NO